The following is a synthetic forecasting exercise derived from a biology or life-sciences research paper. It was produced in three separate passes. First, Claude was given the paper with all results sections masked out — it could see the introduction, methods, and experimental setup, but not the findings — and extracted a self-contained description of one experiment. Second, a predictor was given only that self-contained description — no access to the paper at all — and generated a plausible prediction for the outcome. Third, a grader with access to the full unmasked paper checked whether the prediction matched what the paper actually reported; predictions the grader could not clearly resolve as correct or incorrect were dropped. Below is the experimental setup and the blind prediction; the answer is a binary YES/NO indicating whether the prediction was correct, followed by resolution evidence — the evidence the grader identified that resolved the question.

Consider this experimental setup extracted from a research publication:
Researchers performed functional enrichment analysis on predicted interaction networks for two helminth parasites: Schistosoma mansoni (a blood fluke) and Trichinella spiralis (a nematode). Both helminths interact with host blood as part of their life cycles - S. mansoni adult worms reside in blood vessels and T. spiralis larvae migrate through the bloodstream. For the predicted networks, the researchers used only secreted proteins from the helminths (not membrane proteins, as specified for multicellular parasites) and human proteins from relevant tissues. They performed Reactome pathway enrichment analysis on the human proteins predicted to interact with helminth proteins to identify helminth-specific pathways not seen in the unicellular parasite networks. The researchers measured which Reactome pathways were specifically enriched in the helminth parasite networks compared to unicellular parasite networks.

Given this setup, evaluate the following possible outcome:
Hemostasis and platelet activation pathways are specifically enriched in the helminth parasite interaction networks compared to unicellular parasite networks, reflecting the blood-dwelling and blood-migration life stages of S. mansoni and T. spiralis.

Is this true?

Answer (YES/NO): NO